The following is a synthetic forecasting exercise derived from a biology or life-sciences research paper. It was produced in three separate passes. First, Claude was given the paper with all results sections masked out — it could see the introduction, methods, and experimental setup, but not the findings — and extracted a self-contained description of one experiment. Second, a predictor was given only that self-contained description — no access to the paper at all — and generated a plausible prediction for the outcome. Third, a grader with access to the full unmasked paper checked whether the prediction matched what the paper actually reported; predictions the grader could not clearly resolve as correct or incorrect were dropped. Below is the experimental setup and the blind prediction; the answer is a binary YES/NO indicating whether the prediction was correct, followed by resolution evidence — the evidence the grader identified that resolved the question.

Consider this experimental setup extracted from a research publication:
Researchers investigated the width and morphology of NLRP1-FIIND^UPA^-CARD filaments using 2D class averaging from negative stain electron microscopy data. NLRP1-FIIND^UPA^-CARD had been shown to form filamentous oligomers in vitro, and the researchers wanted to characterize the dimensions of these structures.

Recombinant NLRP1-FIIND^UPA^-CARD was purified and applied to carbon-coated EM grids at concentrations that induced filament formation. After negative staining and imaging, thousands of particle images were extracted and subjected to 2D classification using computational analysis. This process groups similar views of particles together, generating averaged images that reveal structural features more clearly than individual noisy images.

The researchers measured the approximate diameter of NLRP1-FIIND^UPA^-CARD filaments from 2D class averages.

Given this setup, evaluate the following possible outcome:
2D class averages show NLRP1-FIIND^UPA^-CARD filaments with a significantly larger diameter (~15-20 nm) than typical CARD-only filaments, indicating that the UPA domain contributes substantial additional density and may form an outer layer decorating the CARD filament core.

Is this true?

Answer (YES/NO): YES